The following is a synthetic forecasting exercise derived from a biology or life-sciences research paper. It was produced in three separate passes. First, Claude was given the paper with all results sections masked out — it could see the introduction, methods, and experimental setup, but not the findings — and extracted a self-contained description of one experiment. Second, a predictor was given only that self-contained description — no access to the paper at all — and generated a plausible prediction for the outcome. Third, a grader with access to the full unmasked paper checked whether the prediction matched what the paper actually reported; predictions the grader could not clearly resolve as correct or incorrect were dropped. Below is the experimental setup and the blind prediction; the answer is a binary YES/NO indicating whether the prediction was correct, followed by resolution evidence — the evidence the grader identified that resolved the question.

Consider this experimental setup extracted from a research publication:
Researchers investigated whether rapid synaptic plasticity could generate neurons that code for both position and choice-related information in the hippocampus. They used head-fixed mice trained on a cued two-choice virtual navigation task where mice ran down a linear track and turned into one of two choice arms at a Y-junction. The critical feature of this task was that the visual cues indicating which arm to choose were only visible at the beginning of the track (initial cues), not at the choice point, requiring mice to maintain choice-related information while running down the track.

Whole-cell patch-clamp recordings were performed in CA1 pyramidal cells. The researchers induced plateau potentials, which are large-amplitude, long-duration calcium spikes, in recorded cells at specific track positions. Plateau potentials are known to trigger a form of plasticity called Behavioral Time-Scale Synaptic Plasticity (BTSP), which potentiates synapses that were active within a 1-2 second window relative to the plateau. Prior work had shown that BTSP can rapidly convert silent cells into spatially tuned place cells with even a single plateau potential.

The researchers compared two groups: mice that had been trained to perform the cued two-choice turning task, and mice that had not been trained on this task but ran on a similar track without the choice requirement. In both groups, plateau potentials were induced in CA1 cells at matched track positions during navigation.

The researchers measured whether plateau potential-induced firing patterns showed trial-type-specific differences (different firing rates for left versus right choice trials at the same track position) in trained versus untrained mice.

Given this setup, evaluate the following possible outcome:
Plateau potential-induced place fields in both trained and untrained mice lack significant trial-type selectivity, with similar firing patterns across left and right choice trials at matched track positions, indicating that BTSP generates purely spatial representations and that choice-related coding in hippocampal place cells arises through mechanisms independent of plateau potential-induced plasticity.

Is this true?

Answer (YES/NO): NO